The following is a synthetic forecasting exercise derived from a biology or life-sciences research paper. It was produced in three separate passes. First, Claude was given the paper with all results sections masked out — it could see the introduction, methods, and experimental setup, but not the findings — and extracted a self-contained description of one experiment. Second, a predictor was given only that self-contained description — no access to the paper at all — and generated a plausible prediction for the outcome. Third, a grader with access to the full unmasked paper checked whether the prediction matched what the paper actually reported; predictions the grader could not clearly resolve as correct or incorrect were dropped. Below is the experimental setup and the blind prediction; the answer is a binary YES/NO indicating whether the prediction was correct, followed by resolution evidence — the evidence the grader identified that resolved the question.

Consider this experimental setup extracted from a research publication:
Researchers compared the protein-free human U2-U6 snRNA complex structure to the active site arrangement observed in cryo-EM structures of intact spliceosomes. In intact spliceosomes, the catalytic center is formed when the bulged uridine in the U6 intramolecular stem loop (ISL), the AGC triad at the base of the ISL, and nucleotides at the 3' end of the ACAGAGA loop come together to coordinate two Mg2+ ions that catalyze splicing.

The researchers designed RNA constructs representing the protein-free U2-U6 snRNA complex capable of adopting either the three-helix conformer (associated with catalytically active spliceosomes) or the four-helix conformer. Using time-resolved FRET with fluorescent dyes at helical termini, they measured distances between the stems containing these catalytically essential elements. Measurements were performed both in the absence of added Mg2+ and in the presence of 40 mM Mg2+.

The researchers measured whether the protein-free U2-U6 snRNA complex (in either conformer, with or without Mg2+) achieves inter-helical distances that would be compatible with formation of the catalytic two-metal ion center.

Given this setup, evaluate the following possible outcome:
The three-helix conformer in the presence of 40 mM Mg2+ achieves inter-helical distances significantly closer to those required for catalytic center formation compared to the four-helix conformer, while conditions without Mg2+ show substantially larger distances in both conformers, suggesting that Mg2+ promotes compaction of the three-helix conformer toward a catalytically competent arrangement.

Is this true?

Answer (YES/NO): NO